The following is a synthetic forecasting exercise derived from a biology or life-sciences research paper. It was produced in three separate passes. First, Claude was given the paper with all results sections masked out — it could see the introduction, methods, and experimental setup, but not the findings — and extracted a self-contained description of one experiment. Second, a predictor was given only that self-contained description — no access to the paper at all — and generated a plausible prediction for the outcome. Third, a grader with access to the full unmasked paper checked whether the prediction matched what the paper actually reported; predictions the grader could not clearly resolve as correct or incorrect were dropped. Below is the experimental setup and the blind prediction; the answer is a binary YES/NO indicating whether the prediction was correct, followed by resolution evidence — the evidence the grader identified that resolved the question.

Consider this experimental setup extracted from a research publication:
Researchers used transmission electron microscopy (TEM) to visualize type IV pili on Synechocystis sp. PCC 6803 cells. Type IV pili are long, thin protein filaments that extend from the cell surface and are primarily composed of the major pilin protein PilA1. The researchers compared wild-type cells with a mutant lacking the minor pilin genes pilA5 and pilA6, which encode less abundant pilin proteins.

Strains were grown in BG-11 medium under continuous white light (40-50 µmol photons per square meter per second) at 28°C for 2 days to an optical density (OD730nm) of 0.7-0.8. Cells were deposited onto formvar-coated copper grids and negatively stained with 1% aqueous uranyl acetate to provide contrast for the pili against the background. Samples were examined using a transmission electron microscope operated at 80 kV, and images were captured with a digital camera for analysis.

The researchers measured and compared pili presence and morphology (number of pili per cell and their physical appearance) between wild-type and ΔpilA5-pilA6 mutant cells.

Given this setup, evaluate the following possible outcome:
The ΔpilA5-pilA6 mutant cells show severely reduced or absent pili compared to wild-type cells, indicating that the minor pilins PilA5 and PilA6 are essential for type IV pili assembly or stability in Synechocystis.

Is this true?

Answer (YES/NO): NO